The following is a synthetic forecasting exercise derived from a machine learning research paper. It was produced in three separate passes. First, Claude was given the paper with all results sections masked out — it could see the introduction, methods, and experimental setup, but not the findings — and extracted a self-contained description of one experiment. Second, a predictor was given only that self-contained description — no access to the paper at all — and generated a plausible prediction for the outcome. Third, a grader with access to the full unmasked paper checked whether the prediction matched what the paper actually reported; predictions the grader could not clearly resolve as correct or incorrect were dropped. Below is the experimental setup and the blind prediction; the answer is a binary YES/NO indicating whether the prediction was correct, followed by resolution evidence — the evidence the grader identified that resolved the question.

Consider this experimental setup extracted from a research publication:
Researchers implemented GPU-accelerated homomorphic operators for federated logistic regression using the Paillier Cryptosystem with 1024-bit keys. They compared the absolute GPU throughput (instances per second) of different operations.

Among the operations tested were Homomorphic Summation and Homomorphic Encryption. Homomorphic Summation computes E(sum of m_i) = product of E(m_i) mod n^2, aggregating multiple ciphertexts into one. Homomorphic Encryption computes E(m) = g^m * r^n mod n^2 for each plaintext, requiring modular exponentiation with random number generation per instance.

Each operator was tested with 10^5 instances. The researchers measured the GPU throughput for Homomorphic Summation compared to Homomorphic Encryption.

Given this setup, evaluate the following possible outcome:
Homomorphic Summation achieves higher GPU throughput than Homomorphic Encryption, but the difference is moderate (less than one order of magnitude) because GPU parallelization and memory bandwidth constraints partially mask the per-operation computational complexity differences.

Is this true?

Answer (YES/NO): NO